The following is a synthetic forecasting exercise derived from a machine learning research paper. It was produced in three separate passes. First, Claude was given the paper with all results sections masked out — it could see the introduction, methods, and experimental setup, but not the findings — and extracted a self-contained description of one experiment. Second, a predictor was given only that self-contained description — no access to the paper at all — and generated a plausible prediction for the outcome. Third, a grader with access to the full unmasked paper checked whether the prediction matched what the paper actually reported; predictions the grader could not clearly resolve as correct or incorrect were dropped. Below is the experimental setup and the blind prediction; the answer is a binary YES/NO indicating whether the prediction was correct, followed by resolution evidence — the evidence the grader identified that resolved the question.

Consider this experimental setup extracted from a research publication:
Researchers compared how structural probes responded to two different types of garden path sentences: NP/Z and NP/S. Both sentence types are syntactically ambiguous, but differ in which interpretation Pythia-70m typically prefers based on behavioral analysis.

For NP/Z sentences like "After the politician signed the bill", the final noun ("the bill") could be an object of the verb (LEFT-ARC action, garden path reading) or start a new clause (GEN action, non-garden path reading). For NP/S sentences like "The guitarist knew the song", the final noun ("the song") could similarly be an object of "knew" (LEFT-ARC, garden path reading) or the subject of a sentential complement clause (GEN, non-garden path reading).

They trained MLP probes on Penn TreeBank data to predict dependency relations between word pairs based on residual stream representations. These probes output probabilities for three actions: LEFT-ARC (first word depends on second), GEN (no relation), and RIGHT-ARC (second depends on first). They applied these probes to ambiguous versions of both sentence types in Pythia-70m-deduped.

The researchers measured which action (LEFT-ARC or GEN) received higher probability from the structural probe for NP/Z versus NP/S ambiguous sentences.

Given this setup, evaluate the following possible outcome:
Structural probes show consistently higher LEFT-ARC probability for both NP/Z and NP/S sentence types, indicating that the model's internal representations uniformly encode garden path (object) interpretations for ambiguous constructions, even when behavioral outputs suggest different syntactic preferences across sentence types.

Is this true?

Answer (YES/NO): NO